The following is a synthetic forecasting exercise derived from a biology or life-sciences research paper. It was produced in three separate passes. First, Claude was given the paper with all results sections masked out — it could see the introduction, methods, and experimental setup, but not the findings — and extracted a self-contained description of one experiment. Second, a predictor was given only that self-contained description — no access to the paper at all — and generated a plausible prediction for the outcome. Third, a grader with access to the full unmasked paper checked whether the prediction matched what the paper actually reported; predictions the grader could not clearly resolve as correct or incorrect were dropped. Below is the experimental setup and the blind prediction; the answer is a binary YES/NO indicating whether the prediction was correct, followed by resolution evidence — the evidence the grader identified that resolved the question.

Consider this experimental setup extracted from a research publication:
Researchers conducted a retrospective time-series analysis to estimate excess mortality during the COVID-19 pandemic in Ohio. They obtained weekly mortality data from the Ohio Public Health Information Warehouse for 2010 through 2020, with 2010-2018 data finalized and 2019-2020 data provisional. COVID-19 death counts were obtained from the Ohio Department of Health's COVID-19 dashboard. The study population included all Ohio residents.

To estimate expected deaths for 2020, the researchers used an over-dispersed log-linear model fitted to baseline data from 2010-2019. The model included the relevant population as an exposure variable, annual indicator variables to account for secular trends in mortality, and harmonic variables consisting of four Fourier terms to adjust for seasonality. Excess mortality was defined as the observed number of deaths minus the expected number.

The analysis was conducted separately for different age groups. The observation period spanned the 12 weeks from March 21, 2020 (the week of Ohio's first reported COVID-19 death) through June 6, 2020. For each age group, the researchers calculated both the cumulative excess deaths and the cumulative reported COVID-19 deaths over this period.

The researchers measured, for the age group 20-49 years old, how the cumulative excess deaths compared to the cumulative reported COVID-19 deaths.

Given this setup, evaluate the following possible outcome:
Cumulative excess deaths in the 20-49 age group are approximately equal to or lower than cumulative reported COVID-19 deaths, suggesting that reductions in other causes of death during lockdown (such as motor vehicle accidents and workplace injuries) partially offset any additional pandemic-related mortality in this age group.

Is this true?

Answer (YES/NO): NO